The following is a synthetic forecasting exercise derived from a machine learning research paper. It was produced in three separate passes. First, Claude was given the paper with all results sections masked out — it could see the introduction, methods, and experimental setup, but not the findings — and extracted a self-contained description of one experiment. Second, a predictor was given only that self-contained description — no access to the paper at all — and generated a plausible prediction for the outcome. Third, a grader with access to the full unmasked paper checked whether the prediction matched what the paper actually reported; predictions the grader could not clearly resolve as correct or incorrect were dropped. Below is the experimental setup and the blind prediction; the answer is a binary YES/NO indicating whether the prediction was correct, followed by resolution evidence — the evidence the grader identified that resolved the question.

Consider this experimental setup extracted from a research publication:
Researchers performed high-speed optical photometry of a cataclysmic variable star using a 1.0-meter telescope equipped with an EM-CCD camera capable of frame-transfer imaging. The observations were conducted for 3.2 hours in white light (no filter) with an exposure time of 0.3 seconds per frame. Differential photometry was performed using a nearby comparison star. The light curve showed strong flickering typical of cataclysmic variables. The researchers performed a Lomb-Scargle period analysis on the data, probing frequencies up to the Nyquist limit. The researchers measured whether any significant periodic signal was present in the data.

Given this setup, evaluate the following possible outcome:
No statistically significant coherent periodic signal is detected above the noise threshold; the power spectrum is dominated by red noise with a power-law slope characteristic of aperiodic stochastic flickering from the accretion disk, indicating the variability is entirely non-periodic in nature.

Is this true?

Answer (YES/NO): NO